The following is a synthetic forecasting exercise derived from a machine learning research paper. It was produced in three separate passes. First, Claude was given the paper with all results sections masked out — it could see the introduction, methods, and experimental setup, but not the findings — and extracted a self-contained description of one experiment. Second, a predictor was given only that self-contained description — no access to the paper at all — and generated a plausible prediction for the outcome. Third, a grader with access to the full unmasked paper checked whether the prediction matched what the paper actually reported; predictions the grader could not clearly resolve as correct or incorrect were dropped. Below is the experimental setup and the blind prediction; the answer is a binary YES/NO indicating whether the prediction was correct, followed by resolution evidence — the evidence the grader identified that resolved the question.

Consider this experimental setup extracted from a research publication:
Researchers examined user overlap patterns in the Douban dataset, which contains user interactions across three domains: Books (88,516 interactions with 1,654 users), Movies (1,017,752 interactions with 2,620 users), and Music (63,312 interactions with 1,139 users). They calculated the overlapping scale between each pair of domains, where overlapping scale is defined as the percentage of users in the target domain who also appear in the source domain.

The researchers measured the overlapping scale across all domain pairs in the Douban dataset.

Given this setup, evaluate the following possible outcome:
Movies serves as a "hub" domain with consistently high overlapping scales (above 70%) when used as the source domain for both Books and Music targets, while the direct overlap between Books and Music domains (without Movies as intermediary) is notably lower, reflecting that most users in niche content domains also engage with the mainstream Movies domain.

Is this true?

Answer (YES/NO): NO